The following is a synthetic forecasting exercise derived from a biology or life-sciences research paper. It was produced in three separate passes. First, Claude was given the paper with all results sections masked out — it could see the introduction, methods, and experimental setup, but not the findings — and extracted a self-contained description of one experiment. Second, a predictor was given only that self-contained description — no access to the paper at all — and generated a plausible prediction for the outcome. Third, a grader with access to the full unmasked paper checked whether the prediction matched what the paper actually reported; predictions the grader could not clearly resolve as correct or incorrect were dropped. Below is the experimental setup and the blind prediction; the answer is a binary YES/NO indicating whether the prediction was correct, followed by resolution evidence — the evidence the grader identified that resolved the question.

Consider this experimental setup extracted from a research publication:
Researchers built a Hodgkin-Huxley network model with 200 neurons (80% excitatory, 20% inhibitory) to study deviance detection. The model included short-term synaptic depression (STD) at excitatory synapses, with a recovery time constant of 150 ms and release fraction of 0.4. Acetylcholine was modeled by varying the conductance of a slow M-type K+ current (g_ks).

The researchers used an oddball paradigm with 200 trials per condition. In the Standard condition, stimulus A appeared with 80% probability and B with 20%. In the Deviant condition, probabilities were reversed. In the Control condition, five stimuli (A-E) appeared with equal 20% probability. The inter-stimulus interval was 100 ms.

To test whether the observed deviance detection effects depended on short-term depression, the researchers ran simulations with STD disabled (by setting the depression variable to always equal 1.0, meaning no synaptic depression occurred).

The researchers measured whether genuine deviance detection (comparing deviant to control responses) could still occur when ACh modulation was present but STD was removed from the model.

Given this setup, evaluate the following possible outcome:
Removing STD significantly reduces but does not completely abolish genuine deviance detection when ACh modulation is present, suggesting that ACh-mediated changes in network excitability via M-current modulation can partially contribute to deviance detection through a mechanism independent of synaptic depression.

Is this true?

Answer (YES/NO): YES